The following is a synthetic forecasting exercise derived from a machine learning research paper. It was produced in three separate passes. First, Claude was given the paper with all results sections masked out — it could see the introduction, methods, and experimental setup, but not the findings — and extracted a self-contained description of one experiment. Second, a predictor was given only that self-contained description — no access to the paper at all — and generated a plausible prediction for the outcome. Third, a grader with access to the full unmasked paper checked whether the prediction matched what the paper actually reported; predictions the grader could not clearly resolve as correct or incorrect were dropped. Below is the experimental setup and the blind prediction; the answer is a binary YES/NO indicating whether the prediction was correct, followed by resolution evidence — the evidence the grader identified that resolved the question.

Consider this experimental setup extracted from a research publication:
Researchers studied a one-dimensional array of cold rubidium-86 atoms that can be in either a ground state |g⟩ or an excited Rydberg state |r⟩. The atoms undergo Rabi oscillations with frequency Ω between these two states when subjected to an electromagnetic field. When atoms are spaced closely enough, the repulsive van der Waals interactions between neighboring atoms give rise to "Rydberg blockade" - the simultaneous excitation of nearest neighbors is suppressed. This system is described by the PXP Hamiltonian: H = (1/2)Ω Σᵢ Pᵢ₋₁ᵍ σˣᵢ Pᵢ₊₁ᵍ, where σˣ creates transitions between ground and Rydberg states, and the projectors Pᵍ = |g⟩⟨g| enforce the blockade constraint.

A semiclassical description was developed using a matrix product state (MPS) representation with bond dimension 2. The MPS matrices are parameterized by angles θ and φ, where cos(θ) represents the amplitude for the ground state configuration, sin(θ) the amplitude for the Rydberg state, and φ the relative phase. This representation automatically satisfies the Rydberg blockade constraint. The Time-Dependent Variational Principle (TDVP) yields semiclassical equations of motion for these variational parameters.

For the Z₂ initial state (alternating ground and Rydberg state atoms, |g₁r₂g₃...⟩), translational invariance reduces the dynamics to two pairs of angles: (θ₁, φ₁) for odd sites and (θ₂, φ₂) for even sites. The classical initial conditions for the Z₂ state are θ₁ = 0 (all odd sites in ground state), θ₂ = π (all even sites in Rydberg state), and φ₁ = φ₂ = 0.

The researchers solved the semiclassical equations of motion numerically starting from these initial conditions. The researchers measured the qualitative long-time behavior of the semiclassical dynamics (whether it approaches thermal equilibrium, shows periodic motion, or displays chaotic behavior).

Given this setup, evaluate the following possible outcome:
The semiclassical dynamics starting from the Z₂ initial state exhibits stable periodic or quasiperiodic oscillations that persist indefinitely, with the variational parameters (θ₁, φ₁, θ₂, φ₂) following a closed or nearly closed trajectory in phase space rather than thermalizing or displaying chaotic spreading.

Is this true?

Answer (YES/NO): YES